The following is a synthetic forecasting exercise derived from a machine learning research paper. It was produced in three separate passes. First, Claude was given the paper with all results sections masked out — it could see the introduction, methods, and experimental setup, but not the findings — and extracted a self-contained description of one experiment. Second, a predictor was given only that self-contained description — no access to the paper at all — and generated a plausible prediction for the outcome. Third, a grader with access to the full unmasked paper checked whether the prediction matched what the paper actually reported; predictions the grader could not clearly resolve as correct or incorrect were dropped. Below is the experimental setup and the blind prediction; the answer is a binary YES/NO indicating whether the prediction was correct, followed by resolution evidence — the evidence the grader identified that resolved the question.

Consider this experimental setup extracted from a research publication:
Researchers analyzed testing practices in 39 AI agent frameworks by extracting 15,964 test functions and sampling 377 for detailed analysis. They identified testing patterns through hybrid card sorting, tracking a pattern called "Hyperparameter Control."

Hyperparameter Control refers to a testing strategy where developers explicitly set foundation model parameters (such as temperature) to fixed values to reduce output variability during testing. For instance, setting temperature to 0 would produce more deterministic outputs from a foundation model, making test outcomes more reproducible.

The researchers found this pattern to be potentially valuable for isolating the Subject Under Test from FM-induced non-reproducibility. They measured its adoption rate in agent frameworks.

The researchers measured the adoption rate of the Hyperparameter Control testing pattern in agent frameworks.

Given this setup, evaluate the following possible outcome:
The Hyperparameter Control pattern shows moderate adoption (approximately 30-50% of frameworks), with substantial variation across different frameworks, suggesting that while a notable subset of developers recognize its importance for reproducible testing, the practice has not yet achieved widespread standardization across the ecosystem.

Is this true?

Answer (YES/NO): NO